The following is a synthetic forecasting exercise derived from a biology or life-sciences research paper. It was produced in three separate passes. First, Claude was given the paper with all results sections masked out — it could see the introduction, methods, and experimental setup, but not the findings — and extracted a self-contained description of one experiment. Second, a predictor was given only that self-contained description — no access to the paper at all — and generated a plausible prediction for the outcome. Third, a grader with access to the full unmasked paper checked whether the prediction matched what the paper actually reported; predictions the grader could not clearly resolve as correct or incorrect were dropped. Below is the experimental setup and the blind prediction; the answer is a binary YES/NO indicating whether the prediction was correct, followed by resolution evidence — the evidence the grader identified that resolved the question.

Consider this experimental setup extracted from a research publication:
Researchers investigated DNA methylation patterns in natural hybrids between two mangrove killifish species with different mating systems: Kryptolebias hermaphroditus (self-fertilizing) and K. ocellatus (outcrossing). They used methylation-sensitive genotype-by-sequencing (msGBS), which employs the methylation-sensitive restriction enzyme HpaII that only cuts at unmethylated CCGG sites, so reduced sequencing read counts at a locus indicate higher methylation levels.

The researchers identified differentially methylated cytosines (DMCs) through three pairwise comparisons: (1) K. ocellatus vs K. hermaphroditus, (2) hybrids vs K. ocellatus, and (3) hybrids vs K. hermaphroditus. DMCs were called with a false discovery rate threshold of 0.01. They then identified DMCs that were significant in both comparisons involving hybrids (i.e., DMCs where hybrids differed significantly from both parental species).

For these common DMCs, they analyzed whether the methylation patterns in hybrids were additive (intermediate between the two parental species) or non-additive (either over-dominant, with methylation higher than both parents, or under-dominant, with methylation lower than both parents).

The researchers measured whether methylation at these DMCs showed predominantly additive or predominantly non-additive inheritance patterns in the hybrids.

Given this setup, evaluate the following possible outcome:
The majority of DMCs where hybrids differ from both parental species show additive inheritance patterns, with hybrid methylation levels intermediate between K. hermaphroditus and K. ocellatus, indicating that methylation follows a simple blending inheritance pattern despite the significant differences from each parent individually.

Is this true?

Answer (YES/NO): YES